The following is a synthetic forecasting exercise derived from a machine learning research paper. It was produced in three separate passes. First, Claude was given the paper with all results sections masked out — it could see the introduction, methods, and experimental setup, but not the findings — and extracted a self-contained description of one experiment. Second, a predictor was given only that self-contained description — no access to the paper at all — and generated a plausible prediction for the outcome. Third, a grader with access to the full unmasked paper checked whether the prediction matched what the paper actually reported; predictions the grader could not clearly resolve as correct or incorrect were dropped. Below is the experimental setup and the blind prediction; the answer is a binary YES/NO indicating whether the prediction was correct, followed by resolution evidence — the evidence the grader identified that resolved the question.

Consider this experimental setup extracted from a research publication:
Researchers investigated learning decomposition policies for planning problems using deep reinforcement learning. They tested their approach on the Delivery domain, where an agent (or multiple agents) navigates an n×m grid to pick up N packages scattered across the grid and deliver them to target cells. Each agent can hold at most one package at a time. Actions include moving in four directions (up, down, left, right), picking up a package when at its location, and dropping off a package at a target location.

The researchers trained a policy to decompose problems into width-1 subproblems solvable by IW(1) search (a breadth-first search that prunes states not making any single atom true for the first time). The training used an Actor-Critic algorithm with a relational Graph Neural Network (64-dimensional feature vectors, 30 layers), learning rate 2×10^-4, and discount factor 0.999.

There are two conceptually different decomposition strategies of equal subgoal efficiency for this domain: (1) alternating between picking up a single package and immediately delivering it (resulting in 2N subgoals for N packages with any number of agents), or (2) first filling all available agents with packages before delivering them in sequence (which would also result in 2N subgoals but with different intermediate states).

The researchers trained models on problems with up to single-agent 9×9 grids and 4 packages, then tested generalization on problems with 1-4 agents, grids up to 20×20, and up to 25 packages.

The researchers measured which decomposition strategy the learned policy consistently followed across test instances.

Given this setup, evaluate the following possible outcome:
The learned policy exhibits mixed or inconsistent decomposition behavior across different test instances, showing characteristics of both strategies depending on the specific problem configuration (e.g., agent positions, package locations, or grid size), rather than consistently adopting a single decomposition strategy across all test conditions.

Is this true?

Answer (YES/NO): NO